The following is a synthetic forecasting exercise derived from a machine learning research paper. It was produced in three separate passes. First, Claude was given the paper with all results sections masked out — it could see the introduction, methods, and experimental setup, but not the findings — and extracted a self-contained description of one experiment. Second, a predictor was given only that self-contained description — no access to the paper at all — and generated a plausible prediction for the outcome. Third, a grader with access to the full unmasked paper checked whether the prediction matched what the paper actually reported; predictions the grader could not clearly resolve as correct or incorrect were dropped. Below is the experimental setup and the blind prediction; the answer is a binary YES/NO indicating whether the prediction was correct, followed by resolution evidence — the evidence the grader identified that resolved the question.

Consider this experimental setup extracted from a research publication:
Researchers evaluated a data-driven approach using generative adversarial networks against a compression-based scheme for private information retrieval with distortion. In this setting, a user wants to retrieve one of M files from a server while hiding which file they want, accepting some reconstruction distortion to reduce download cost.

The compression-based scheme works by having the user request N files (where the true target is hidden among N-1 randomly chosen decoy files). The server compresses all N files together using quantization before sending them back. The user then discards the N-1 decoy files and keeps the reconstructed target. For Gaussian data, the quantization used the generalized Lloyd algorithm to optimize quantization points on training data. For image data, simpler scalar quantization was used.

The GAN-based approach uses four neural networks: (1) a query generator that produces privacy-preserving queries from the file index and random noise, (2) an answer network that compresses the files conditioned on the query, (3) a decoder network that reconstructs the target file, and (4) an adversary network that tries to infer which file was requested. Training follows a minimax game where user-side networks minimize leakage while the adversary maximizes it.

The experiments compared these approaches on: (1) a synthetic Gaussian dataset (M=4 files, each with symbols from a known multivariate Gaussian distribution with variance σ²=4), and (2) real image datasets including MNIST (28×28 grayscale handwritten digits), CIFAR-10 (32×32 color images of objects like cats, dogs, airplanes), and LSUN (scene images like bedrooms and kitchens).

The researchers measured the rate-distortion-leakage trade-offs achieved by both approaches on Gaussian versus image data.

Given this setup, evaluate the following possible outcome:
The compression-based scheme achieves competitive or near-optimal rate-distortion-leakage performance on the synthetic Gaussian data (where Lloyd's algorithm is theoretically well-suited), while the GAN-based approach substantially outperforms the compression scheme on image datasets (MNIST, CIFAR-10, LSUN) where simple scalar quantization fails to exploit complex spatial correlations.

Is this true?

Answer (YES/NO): YES